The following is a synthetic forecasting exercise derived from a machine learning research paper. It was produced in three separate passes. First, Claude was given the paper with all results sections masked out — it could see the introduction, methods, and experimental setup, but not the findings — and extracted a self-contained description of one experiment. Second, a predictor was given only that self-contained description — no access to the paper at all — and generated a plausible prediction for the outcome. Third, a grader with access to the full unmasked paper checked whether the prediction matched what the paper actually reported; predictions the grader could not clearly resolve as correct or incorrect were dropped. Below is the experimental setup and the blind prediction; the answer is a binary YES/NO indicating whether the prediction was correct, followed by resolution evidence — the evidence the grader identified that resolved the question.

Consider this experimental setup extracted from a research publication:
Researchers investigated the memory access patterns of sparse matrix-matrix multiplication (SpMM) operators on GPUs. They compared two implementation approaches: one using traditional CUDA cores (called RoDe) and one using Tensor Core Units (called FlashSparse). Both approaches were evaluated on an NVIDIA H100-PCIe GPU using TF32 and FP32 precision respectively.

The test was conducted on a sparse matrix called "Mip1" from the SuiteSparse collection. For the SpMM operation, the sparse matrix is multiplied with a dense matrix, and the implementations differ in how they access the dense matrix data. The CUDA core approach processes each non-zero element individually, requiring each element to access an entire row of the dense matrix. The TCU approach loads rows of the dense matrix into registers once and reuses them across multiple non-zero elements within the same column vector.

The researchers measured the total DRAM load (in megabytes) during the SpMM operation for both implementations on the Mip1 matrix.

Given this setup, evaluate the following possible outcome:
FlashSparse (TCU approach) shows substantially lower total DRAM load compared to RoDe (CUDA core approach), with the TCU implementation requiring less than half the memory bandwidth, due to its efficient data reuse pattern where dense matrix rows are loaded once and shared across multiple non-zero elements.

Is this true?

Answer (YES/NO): YES